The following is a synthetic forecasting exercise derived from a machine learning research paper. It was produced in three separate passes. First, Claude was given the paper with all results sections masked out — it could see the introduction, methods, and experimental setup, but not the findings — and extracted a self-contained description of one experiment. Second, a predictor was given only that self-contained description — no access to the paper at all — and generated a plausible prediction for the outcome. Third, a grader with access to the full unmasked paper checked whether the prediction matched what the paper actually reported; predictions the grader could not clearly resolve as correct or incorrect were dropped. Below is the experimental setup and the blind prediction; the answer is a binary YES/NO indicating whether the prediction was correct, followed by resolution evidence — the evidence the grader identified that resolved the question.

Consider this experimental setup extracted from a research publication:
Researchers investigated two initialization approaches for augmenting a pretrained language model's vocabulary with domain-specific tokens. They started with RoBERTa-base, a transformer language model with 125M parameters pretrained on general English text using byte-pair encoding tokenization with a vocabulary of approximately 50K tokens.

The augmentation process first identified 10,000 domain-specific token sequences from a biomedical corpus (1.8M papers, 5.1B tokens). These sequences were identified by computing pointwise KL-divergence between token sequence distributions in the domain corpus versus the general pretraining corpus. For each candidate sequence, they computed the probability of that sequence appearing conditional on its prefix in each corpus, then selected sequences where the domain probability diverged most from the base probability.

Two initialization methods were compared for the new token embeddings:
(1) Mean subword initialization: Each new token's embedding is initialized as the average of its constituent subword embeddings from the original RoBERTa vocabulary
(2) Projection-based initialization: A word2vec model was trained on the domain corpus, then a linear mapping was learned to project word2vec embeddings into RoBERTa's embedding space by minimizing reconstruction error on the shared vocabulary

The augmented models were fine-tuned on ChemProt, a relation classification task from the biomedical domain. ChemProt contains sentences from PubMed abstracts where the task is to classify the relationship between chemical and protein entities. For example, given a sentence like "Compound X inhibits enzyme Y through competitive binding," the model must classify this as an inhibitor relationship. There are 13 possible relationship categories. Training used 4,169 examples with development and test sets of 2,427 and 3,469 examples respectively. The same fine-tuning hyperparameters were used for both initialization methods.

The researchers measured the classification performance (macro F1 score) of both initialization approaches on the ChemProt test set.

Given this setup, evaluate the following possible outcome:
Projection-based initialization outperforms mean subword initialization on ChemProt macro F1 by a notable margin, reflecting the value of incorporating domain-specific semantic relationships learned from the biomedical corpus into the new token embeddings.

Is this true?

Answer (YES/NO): NO